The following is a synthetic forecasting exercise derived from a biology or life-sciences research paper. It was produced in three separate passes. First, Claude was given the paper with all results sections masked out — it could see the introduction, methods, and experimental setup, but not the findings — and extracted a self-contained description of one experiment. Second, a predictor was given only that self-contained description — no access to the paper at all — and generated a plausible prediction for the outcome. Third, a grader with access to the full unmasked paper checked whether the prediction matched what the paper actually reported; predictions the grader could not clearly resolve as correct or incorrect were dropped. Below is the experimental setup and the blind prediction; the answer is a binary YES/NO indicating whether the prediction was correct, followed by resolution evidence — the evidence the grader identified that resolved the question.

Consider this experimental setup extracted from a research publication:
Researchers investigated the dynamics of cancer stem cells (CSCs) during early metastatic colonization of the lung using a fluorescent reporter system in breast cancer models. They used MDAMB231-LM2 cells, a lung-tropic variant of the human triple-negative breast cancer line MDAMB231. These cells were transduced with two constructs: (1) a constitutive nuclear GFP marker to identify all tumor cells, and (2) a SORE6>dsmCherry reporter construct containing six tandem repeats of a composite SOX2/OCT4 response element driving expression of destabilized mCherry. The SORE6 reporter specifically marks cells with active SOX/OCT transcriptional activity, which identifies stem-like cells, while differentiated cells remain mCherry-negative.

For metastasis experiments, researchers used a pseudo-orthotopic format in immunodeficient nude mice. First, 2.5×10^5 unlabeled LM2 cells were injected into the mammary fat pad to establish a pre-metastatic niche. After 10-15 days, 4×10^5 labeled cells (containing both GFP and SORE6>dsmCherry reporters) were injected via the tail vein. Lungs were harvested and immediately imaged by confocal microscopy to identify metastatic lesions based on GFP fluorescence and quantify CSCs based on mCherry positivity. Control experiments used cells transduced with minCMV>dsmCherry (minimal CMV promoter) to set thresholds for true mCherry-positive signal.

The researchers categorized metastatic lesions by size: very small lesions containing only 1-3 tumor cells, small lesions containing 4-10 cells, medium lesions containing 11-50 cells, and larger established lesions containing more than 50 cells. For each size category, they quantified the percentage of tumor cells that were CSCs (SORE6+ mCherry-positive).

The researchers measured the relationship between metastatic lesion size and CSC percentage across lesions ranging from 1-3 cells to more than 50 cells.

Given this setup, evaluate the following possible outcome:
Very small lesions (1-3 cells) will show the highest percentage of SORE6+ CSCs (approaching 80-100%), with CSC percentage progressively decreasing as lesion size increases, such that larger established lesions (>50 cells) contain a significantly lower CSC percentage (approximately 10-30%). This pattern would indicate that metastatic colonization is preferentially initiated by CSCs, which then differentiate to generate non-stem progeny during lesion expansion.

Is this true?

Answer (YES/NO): NO